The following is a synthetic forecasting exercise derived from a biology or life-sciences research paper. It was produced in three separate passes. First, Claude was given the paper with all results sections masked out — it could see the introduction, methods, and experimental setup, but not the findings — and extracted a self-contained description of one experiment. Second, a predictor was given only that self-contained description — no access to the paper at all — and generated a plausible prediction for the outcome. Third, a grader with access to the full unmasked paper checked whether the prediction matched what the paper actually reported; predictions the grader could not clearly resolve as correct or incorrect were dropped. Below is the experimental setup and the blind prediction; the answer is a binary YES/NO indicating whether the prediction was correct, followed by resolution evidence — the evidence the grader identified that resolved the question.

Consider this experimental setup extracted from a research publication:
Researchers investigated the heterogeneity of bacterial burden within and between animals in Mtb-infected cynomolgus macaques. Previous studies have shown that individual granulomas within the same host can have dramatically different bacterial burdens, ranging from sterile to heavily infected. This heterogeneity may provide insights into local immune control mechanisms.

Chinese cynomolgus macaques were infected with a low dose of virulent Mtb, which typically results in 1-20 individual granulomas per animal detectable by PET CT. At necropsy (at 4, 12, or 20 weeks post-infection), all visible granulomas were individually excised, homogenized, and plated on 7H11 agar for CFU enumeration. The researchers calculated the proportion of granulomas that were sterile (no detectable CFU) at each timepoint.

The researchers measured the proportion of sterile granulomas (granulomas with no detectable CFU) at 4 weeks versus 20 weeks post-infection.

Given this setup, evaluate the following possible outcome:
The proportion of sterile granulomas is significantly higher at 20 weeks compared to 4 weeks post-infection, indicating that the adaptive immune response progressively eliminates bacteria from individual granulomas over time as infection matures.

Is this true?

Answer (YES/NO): NO